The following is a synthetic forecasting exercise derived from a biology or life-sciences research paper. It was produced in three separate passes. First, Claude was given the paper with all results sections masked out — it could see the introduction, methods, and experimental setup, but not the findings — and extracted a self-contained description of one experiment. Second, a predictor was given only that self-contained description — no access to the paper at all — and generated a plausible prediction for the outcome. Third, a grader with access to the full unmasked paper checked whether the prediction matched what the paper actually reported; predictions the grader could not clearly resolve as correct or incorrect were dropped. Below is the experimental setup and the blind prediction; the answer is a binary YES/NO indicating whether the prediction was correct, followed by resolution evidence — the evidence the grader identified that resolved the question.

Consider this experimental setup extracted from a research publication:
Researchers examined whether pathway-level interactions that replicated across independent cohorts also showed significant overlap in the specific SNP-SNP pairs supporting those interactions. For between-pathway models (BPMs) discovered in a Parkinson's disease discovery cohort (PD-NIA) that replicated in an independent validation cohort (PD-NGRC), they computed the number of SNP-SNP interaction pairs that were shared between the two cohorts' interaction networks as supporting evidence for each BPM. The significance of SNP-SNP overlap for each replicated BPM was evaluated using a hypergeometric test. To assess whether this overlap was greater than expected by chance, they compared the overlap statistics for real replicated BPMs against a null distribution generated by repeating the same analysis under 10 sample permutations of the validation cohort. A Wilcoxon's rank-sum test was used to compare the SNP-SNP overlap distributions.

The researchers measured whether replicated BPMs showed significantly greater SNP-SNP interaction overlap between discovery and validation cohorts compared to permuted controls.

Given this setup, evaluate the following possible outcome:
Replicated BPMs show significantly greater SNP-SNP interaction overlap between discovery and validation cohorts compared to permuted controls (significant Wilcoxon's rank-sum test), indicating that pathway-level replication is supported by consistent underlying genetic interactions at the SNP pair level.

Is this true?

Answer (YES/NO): YES